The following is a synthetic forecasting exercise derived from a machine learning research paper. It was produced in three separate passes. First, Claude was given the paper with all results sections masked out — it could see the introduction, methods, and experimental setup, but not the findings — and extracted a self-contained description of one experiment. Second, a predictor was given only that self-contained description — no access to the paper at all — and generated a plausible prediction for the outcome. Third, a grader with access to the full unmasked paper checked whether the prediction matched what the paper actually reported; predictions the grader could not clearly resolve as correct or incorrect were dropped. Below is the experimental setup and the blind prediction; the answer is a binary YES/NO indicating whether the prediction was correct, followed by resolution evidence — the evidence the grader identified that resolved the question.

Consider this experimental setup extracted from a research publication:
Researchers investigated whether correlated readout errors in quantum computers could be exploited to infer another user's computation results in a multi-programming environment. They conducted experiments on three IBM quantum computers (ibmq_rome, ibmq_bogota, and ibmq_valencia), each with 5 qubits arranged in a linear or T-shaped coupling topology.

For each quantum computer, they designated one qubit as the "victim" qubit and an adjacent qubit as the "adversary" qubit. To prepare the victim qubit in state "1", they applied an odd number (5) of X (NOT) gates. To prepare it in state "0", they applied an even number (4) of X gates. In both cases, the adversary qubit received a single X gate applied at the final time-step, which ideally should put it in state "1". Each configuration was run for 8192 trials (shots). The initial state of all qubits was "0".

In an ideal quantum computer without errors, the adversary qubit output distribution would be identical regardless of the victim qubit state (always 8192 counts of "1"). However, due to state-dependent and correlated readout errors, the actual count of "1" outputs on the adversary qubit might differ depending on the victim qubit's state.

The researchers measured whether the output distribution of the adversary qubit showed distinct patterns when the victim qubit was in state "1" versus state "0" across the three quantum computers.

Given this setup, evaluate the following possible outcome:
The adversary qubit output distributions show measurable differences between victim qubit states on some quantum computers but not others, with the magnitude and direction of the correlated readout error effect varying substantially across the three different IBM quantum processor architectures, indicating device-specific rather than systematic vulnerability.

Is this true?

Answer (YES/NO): NO